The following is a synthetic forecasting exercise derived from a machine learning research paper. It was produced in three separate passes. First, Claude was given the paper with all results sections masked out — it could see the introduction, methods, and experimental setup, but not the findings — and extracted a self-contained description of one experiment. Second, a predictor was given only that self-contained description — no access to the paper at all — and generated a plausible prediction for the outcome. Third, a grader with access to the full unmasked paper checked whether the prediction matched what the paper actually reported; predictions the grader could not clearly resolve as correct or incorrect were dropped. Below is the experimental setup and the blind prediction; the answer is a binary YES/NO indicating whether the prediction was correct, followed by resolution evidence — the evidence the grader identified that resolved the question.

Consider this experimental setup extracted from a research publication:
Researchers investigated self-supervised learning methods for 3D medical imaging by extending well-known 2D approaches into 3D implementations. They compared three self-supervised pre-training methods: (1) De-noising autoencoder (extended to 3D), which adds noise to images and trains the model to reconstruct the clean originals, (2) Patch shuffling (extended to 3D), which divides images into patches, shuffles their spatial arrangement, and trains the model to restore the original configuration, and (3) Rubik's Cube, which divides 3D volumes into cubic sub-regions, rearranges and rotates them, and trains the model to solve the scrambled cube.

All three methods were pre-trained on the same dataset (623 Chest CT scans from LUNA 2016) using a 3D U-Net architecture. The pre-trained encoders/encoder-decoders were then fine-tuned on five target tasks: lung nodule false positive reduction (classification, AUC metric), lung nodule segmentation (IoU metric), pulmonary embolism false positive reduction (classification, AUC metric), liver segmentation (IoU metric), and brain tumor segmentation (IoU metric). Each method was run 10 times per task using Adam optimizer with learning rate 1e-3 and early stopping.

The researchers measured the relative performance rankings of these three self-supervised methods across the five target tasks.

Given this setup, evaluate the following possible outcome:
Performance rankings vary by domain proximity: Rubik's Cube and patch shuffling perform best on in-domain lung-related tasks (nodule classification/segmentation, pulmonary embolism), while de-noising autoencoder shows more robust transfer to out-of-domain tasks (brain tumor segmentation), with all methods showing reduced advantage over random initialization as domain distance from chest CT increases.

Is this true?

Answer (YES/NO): NO